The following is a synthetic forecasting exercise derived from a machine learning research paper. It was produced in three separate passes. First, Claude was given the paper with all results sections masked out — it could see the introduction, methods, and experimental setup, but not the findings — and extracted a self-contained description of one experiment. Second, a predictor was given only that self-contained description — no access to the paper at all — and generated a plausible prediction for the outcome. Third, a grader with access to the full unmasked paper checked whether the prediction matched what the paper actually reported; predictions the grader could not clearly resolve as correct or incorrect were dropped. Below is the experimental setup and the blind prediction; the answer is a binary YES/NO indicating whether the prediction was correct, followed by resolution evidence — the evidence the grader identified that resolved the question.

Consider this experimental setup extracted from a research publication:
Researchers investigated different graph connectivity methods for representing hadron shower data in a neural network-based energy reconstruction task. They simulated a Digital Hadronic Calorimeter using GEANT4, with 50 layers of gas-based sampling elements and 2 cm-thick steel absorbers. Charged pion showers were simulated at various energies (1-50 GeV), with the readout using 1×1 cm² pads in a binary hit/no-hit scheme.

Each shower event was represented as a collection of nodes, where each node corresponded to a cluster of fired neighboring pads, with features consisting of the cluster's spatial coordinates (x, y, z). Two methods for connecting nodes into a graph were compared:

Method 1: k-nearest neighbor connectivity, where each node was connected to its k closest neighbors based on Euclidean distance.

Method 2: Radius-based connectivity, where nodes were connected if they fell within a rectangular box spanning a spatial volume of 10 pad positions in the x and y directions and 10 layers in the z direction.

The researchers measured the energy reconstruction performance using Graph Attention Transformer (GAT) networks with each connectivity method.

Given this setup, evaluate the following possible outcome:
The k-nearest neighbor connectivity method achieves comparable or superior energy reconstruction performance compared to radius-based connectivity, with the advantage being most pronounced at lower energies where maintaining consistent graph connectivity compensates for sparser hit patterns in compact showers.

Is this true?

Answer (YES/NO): NO